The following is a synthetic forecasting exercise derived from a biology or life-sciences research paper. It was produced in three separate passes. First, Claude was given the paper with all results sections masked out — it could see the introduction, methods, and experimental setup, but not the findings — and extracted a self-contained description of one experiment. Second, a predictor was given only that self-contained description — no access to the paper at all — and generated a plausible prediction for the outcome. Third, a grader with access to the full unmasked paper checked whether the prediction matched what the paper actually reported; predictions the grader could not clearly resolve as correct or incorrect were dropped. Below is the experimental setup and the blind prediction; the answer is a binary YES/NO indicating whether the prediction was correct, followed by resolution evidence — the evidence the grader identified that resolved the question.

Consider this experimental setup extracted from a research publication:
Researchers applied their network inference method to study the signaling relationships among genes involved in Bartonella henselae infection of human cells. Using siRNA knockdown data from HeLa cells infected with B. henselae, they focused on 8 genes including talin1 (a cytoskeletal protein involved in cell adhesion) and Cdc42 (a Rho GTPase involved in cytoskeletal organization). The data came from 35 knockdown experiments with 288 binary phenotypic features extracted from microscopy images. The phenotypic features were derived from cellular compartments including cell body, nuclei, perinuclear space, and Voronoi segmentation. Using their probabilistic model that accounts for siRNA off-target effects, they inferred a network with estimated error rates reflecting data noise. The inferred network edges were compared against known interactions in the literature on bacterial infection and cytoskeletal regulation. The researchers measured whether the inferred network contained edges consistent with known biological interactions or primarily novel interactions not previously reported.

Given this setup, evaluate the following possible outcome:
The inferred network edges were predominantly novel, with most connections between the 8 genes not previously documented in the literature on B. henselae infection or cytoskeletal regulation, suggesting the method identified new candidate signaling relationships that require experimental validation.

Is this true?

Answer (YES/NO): NO